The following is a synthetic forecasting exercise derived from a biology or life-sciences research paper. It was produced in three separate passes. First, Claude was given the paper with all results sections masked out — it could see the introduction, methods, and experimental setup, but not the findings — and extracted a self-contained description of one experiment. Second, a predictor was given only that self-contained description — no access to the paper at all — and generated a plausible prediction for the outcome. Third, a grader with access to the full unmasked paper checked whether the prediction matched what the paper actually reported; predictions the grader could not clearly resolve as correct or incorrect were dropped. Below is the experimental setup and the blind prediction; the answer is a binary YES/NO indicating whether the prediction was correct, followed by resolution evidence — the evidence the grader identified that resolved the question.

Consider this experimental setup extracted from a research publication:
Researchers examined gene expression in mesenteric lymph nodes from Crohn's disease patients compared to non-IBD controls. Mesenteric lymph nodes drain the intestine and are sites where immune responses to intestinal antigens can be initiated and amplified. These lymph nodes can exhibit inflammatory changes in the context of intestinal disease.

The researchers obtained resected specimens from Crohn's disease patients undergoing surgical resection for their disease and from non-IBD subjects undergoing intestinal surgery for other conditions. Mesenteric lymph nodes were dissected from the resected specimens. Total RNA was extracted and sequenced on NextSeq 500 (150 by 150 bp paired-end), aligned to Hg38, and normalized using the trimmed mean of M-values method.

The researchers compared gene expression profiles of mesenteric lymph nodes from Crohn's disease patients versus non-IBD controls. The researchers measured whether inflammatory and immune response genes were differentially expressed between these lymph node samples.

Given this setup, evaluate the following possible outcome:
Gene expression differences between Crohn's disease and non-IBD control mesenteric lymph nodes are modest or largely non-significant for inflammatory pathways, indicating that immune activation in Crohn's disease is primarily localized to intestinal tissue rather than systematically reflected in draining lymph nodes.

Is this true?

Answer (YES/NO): NO